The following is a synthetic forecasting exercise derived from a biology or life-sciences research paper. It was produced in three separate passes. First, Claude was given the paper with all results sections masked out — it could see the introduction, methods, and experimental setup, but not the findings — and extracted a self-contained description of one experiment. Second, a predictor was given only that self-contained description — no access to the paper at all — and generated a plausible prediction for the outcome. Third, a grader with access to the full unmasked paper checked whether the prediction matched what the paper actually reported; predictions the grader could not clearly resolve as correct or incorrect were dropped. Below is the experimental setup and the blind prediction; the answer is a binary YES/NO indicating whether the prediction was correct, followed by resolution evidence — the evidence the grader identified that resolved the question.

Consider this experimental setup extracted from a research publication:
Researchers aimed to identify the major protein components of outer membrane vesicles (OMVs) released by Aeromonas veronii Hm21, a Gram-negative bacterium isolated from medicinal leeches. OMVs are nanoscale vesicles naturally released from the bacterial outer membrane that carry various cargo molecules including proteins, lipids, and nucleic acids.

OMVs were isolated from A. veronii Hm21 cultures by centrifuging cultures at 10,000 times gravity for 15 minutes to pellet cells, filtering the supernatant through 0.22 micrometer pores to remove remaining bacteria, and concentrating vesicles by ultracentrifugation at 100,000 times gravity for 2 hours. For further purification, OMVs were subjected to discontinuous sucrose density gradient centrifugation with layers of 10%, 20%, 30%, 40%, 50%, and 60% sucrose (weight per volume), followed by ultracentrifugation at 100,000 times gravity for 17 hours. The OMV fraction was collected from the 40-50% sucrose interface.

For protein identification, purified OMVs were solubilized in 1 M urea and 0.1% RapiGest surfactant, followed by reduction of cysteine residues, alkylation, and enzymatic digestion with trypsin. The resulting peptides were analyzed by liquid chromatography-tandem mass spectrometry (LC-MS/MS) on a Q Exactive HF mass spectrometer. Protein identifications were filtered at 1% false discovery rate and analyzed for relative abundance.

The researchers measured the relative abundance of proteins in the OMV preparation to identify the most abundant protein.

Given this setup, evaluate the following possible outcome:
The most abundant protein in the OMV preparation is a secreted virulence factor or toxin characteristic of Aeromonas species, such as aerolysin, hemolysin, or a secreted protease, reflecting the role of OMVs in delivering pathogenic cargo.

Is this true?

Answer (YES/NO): NO